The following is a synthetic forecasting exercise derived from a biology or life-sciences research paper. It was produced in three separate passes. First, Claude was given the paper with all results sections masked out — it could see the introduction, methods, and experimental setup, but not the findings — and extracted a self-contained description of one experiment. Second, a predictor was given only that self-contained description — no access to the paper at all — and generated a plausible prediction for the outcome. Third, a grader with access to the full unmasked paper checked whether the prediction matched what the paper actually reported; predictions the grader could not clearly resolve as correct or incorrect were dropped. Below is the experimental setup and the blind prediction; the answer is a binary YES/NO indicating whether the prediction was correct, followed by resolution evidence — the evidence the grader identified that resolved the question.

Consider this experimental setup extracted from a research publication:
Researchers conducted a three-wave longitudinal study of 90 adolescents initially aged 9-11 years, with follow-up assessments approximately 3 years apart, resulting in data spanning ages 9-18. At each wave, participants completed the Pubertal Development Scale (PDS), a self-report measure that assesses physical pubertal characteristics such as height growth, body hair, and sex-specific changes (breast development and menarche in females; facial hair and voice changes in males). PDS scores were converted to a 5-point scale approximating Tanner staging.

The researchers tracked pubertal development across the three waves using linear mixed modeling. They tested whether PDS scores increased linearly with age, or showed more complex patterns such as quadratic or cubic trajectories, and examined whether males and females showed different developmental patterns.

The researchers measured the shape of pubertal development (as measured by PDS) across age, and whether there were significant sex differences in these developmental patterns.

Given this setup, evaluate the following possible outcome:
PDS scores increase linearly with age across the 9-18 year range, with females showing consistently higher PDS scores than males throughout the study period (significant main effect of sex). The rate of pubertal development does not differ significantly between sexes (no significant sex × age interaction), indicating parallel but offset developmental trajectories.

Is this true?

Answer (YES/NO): NO